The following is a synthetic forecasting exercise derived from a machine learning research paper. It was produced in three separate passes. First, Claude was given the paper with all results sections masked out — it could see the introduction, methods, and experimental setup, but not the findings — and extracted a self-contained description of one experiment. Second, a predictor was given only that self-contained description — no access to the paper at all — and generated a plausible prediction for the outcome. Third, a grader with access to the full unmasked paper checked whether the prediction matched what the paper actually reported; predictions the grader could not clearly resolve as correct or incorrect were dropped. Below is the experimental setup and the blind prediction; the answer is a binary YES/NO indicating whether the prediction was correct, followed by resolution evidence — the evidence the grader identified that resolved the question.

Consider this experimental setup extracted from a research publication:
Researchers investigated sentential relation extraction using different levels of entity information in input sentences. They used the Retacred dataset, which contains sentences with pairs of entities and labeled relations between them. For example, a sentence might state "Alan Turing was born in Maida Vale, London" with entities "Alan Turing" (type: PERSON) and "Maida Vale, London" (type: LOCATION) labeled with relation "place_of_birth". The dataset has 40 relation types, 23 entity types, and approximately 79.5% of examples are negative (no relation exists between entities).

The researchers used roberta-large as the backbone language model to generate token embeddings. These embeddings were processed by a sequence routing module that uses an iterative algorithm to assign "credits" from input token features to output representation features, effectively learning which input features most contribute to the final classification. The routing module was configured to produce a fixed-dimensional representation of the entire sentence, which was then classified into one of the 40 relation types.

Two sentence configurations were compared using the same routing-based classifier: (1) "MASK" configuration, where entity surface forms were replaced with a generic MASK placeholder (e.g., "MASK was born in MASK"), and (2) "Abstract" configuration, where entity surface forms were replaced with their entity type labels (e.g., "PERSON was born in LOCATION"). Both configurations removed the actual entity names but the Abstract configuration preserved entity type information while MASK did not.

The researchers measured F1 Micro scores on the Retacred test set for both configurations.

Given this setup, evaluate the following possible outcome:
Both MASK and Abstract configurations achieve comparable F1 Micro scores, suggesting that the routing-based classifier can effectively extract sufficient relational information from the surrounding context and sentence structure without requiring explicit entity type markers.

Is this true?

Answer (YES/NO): NO